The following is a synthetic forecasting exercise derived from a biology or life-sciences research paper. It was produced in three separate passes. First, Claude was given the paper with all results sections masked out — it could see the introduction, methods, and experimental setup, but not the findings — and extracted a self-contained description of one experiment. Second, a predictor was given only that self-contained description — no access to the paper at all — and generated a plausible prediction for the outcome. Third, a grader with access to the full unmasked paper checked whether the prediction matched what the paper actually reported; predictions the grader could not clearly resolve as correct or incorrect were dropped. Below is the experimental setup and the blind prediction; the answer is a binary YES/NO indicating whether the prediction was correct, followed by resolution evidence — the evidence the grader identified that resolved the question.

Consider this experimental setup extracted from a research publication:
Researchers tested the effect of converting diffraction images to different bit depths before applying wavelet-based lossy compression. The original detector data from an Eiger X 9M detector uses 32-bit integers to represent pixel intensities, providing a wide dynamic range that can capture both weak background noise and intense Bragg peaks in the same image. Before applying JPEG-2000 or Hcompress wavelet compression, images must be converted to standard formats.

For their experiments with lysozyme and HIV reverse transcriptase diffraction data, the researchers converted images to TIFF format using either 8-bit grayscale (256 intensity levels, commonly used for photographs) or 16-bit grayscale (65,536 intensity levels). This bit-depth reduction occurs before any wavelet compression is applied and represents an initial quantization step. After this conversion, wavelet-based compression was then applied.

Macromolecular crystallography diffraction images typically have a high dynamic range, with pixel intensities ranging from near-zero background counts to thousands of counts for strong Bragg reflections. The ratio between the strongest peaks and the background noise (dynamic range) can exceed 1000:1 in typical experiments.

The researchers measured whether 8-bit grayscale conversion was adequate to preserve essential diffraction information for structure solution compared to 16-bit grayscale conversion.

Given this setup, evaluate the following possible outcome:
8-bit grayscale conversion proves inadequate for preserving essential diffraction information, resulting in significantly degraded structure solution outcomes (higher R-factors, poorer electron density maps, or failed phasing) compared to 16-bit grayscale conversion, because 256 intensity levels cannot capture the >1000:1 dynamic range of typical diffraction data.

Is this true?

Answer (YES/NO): YES